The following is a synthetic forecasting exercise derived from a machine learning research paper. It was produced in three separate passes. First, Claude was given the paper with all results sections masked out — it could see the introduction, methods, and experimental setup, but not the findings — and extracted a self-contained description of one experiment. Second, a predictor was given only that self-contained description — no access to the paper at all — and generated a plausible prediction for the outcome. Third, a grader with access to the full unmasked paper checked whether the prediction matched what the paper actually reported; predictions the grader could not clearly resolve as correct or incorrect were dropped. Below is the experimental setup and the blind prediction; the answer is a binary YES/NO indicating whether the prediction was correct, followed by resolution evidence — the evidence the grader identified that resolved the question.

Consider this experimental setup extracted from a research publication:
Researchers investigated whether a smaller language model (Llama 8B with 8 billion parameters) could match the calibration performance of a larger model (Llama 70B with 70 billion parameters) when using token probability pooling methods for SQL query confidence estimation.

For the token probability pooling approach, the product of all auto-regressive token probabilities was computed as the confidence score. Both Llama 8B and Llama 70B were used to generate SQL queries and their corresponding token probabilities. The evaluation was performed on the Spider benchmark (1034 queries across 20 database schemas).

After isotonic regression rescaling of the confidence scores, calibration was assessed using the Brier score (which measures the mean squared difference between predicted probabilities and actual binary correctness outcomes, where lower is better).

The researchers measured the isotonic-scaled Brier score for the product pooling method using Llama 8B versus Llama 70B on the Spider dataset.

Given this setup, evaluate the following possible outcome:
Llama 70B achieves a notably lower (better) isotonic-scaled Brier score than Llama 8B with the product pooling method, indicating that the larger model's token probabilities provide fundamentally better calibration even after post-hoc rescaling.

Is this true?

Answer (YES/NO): NO